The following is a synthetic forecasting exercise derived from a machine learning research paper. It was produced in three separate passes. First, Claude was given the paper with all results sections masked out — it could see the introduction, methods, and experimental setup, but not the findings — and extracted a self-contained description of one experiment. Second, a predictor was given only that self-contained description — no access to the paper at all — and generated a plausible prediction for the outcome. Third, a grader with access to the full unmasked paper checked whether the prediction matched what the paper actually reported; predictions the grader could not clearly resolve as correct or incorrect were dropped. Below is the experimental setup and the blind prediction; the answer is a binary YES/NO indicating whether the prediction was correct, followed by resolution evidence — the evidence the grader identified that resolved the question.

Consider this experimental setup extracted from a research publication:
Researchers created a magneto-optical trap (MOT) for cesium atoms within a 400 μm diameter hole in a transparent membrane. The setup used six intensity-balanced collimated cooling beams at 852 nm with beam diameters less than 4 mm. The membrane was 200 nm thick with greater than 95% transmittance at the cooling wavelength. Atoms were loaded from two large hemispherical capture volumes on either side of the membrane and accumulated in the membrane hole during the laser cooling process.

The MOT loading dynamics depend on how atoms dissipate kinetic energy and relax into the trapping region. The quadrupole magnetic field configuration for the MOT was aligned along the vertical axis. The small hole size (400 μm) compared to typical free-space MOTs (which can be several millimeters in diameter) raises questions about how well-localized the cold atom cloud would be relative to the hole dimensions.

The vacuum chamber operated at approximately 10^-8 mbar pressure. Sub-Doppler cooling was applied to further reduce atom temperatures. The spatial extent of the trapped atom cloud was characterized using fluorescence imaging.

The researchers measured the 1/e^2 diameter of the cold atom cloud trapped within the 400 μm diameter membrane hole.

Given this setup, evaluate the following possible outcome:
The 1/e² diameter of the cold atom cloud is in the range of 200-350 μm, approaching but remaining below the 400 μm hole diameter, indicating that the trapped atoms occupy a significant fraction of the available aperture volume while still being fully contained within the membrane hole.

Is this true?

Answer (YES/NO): NO